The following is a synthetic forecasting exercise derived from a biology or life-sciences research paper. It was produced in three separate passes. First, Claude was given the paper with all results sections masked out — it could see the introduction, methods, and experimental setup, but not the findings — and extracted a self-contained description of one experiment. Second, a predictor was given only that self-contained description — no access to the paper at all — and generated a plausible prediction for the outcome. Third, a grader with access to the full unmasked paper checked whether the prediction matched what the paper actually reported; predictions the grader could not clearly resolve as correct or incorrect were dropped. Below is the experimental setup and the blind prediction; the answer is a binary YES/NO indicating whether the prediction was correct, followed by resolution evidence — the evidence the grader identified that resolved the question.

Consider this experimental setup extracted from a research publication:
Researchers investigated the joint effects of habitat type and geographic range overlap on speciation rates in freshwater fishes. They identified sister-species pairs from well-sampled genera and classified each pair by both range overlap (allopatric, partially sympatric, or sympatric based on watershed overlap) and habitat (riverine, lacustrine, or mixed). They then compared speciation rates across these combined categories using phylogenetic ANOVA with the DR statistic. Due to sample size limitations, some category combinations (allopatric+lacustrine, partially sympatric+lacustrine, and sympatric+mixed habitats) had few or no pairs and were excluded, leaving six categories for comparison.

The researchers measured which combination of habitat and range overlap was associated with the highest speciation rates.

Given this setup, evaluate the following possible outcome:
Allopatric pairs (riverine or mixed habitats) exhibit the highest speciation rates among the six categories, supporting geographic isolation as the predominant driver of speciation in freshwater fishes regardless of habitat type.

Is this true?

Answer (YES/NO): NO